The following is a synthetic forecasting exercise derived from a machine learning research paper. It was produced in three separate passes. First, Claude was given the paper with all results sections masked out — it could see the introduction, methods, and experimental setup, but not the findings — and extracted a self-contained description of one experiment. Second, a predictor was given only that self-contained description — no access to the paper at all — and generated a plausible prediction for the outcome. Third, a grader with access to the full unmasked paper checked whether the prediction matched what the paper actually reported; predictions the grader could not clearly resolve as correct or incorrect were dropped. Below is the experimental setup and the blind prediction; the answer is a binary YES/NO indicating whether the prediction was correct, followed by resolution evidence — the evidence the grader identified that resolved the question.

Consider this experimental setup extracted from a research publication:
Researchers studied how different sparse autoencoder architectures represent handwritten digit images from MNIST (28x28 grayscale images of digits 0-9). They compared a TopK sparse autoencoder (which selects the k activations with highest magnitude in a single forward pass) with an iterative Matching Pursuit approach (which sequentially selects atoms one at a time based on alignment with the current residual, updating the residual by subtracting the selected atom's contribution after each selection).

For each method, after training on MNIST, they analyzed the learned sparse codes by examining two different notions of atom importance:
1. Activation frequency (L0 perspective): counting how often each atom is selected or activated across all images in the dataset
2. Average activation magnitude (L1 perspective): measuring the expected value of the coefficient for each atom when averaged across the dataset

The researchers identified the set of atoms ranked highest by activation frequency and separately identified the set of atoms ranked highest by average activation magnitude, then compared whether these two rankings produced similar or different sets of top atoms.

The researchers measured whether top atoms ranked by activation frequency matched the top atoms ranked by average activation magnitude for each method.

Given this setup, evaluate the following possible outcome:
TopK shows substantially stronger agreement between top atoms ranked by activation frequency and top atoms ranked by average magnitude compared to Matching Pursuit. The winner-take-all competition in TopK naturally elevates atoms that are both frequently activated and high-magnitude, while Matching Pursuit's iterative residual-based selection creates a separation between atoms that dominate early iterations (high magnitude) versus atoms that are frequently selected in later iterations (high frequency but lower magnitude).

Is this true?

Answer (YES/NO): YES